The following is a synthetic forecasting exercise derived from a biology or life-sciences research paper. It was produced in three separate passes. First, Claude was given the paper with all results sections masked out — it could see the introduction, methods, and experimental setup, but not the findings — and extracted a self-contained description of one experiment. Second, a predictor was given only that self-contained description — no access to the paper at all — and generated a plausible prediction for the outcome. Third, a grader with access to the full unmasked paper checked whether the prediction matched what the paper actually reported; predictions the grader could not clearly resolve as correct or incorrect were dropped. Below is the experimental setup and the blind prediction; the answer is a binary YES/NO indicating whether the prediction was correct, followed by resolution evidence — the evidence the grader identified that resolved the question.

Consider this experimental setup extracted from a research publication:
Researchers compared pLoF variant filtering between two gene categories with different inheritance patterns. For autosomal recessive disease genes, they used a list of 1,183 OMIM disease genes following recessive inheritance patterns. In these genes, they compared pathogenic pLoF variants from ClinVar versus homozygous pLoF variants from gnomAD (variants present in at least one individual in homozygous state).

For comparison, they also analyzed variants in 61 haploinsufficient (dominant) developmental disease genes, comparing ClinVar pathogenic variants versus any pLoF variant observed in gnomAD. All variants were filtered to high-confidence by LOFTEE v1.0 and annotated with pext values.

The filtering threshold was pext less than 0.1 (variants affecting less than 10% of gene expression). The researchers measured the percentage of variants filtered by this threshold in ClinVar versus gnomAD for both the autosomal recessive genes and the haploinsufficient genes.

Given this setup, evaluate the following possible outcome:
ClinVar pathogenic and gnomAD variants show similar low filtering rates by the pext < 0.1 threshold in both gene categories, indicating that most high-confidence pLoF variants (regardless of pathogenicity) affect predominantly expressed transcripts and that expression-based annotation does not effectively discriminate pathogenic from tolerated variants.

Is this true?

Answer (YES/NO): NO